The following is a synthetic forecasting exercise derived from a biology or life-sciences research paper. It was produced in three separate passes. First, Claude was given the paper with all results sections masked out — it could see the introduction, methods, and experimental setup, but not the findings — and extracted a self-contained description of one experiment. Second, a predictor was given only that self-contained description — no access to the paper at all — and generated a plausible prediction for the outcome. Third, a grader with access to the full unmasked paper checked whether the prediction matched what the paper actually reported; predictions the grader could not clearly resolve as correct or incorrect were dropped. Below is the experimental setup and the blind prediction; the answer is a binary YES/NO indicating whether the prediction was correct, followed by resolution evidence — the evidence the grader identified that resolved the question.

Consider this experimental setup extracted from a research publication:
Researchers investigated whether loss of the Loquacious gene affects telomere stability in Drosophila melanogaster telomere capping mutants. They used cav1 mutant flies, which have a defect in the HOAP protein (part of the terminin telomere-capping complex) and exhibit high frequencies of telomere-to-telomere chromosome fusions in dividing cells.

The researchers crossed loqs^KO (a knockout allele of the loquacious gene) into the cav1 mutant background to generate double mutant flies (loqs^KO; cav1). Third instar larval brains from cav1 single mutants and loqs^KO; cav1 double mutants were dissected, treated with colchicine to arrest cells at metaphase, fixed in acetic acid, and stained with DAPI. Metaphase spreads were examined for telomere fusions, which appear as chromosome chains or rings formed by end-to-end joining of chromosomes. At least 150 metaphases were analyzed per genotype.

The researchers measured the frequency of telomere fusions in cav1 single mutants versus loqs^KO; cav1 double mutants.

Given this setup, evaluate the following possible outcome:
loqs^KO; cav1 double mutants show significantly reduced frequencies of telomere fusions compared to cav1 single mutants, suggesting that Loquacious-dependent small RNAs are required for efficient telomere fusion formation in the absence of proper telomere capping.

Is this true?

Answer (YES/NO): YES